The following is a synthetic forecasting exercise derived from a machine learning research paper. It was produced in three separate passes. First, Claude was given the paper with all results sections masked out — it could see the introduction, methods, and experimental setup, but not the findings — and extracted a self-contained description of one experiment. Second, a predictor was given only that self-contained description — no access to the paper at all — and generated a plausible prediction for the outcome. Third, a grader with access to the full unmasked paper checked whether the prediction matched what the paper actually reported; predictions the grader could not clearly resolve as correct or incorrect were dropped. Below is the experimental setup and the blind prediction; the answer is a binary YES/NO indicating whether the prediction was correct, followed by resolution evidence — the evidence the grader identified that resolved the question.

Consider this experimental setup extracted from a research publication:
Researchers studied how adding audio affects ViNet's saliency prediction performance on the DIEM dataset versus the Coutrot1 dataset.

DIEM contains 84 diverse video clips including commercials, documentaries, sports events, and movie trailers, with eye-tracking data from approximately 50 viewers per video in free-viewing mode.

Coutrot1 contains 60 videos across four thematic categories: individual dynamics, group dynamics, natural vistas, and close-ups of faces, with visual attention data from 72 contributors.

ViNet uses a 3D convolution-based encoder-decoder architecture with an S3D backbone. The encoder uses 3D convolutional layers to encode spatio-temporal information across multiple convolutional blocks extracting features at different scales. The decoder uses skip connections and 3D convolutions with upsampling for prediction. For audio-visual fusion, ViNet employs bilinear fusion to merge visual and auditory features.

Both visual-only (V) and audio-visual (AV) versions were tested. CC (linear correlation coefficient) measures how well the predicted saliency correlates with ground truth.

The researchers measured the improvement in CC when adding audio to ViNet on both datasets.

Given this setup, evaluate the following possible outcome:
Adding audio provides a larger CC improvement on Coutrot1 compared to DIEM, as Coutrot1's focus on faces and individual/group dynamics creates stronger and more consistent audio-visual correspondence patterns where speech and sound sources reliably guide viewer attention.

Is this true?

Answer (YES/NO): YES